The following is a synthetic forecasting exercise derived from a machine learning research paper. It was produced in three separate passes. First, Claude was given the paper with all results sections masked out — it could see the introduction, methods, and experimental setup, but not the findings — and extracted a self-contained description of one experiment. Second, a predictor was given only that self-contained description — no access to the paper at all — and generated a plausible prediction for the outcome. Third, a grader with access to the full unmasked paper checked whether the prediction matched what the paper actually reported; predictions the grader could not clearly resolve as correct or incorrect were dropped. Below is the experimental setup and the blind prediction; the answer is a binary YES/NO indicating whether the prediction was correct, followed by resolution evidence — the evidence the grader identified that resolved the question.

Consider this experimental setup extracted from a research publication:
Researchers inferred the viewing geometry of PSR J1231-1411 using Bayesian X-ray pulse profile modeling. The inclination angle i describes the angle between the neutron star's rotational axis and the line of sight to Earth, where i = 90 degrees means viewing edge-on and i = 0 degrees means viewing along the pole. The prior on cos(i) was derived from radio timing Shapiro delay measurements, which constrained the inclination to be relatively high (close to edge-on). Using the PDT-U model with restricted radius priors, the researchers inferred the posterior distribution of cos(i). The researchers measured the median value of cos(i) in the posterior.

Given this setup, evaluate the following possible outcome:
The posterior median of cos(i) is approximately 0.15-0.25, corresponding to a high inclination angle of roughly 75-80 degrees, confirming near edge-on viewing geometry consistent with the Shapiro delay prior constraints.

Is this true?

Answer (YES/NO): YES